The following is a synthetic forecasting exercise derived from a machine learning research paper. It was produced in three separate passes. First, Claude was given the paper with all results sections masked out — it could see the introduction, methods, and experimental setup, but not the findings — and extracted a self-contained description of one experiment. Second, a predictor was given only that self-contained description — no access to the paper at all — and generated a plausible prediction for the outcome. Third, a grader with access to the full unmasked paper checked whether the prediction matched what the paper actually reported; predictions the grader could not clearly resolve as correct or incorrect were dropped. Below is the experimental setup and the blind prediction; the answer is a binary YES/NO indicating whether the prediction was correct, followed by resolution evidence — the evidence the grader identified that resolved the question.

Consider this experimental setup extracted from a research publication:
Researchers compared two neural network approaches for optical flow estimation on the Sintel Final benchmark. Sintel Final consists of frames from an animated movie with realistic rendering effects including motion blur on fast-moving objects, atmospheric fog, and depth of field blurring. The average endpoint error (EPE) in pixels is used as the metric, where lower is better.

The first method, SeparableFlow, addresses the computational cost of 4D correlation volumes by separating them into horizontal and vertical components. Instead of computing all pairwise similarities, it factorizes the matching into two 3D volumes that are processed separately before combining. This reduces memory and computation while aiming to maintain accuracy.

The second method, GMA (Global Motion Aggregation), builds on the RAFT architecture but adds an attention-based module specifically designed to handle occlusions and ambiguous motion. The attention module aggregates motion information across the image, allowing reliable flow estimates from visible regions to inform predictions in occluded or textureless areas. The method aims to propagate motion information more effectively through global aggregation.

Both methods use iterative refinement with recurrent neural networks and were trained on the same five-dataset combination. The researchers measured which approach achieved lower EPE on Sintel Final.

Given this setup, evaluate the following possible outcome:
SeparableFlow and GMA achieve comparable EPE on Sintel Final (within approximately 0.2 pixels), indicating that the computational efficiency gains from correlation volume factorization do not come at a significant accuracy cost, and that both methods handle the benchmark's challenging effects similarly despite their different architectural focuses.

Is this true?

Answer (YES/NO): NO